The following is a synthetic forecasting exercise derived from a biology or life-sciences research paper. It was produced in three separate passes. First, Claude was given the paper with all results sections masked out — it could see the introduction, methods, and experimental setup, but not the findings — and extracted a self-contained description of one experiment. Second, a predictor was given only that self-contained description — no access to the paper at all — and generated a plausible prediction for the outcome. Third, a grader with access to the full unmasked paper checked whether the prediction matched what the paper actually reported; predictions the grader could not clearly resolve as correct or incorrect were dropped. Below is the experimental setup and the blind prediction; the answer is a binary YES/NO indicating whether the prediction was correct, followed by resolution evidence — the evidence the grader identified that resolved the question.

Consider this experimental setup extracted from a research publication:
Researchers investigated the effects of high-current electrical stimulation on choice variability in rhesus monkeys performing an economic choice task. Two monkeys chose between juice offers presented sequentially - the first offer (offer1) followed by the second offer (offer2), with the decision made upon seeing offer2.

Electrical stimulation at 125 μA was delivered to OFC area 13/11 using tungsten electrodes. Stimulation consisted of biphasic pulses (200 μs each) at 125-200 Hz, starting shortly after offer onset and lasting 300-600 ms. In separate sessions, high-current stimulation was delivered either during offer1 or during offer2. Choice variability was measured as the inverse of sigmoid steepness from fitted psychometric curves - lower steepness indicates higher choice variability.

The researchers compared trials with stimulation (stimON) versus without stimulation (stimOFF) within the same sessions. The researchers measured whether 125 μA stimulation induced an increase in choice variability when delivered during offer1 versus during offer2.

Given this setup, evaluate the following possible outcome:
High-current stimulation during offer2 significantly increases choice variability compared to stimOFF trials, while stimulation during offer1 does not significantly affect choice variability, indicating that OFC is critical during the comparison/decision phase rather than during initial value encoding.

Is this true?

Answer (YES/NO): YES